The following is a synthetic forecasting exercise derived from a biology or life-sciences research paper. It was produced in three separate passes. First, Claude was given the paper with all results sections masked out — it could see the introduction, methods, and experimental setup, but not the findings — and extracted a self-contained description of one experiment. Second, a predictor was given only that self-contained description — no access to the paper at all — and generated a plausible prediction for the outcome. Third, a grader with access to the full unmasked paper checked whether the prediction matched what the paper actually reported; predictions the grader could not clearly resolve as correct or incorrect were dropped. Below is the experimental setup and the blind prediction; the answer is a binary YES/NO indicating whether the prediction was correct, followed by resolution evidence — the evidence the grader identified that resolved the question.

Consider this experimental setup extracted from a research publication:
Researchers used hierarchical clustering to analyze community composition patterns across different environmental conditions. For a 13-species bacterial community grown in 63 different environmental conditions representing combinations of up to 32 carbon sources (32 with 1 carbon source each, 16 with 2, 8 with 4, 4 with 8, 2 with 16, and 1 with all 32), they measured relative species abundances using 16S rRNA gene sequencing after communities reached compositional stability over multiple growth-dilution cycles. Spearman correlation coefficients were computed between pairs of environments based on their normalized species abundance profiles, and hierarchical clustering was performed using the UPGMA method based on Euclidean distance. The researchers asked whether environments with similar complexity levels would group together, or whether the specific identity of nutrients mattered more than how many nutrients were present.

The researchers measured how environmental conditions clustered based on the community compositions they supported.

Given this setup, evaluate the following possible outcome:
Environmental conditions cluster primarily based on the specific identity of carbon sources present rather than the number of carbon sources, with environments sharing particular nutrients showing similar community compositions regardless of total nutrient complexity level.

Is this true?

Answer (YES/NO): YES